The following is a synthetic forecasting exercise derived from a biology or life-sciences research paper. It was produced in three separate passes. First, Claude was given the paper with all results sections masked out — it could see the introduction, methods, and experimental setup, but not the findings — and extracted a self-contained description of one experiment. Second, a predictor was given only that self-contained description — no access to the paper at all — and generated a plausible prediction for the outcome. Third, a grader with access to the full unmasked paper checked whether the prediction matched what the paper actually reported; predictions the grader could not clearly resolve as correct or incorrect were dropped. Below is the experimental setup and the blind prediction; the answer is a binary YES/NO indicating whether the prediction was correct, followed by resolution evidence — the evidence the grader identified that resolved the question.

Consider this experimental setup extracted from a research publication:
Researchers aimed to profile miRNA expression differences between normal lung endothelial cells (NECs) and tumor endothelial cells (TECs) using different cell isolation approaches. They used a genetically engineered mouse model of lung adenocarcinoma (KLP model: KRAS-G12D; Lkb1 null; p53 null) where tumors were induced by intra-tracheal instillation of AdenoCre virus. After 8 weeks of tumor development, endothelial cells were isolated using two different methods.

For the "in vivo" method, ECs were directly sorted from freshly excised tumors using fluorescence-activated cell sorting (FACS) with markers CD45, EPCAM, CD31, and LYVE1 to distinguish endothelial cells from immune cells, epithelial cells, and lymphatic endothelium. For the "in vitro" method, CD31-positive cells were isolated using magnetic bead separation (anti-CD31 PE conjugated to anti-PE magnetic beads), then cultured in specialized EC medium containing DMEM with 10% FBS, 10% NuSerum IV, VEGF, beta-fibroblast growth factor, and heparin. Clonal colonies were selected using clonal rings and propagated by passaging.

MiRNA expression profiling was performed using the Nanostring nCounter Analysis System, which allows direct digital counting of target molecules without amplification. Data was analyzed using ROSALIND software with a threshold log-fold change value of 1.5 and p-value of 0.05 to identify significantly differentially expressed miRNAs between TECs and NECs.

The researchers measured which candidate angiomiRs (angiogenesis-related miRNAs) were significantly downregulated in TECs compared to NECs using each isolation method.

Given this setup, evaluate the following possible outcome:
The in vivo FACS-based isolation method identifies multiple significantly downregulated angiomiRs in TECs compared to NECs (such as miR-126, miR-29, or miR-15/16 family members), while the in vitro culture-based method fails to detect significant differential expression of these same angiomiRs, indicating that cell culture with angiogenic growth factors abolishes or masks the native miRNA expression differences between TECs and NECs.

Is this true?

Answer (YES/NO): NO